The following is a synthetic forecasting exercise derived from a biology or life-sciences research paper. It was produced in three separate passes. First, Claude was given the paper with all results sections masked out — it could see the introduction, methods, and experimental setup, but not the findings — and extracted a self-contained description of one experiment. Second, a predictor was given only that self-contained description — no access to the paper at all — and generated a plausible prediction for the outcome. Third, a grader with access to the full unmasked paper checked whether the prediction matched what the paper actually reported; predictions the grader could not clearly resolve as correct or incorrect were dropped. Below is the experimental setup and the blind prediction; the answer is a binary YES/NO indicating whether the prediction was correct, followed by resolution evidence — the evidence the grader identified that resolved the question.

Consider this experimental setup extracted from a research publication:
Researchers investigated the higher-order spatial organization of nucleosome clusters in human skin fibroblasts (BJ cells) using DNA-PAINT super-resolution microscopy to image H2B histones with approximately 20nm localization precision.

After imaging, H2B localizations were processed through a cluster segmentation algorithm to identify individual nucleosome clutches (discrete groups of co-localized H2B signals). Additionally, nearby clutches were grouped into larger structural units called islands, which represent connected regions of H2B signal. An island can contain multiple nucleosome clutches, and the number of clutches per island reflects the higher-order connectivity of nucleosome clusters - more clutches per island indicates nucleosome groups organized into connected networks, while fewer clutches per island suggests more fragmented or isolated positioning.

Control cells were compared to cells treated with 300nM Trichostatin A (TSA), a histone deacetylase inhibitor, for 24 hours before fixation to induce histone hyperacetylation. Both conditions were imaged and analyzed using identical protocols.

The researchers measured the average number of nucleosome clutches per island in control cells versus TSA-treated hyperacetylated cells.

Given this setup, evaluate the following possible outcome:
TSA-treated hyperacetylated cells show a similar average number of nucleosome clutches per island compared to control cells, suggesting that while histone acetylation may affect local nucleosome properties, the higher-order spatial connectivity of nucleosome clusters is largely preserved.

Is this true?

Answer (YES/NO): NO